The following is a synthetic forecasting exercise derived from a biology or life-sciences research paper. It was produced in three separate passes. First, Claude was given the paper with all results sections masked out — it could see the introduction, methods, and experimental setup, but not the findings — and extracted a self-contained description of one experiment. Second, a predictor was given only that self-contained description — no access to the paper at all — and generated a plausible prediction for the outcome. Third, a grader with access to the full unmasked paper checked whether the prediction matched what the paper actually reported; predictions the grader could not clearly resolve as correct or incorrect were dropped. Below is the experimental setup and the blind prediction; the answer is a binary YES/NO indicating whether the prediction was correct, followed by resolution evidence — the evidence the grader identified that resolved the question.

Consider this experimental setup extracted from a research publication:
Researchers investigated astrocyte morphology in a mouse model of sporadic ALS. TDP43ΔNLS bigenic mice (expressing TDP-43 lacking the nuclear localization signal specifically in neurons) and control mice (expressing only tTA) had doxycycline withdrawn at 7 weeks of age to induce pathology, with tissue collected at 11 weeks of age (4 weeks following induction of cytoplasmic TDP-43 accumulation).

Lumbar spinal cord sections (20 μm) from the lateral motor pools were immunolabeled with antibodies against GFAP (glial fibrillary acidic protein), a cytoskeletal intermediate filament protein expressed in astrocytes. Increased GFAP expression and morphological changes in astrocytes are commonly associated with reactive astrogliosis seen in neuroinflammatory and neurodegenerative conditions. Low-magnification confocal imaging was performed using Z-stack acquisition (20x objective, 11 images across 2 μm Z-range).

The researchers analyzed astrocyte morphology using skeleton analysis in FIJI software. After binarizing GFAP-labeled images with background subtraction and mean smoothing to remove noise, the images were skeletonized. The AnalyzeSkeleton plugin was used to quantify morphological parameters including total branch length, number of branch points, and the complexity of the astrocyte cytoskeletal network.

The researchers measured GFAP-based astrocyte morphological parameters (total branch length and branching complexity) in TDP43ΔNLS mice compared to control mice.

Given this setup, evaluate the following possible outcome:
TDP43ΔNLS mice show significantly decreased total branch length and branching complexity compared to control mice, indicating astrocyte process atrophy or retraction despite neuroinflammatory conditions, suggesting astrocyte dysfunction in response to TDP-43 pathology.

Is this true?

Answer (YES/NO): NO